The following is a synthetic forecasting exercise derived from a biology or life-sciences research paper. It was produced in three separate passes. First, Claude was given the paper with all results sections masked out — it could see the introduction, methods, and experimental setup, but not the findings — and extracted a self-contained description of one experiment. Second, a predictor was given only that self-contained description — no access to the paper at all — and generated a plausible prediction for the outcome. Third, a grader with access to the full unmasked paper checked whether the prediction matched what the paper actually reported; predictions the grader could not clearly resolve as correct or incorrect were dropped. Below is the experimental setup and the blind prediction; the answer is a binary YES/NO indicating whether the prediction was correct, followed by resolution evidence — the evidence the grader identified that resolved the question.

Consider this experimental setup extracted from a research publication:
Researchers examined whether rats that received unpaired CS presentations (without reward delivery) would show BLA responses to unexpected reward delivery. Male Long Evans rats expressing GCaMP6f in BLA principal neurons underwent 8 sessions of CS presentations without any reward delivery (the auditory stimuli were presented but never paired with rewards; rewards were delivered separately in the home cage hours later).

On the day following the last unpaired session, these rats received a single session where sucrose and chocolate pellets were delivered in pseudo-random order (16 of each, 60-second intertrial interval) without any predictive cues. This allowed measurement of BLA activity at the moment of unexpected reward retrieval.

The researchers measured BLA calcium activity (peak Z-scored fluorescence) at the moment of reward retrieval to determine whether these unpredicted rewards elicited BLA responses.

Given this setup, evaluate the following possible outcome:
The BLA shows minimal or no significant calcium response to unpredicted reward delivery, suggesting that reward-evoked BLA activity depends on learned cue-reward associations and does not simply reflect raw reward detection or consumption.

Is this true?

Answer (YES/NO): NO